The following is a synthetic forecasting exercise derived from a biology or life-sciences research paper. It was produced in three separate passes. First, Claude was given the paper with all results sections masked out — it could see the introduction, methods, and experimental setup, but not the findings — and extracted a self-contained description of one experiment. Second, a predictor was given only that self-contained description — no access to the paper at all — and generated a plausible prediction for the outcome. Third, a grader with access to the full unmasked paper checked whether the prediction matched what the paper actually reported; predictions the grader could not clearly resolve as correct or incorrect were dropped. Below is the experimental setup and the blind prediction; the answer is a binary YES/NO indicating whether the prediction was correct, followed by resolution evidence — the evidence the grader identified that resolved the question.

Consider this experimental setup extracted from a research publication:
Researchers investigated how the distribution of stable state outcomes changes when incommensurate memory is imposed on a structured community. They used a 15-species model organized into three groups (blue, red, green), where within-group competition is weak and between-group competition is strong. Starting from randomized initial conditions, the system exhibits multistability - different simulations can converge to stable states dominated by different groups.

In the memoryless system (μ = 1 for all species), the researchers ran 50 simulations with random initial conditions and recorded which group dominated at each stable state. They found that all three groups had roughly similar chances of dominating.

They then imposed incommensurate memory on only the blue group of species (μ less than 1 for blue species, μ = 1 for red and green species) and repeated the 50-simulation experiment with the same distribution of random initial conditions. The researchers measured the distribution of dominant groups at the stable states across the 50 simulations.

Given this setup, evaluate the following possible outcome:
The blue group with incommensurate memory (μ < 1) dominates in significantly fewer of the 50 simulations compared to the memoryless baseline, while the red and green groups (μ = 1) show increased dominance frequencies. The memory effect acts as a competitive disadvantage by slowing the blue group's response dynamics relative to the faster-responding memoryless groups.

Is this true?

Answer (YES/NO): YES